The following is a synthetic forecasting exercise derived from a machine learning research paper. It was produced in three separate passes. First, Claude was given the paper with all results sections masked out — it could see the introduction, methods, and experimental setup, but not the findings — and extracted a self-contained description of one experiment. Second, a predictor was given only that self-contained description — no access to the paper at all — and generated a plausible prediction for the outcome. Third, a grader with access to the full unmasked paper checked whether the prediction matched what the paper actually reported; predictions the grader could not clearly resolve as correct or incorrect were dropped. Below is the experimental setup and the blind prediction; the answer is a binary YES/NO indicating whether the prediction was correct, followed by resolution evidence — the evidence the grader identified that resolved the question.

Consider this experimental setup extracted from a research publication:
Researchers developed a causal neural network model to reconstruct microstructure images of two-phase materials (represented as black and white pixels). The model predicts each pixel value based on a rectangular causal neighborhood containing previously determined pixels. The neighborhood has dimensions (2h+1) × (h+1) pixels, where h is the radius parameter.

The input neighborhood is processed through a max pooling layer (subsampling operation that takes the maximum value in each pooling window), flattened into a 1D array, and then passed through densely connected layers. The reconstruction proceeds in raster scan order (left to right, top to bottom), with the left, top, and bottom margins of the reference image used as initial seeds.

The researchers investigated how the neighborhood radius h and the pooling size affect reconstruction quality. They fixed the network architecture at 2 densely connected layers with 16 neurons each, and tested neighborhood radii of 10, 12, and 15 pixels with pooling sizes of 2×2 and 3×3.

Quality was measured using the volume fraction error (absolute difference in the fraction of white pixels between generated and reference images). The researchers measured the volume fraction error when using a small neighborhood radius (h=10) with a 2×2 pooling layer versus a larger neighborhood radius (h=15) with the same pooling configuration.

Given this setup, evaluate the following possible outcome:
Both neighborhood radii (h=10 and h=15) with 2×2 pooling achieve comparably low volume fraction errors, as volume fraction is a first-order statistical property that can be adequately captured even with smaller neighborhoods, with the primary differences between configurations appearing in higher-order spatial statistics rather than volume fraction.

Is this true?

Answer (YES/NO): NO